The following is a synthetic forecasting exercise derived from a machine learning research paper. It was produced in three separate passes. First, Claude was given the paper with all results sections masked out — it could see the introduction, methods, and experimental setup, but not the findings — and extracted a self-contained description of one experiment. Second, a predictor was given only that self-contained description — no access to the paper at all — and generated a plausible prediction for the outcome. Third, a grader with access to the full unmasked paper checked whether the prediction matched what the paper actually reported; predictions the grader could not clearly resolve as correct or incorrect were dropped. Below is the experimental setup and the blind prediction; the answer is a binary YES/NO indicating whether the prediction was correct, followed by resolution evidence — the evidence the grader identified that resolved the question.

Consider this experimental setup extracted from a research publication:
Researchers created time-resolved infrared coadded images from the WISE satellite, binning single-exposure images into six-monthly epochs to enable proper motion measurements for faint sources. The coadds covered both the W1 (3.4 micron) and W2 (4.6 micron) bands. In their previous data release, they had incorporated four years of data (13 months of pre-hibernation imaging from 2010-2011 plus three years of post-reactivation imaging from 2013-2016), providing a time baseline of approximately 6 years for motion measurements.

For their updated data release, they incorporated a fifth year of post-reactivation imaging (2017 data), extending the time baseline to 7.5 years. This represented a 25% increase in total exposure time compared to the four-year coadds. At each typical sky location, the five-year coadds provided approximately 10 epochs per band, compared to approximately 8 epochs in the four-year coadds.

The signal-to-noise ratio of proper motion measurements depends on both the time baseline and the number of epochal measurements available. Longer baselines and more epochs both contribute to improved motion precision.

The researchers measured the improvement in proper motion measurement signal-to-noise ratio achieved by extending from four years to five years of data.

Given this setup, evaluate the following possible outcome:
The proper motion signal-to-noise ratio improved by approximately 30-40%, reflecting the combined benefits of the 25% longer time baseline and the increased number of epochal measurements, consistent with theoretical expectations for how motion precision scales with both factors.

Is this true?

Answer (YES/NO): NO